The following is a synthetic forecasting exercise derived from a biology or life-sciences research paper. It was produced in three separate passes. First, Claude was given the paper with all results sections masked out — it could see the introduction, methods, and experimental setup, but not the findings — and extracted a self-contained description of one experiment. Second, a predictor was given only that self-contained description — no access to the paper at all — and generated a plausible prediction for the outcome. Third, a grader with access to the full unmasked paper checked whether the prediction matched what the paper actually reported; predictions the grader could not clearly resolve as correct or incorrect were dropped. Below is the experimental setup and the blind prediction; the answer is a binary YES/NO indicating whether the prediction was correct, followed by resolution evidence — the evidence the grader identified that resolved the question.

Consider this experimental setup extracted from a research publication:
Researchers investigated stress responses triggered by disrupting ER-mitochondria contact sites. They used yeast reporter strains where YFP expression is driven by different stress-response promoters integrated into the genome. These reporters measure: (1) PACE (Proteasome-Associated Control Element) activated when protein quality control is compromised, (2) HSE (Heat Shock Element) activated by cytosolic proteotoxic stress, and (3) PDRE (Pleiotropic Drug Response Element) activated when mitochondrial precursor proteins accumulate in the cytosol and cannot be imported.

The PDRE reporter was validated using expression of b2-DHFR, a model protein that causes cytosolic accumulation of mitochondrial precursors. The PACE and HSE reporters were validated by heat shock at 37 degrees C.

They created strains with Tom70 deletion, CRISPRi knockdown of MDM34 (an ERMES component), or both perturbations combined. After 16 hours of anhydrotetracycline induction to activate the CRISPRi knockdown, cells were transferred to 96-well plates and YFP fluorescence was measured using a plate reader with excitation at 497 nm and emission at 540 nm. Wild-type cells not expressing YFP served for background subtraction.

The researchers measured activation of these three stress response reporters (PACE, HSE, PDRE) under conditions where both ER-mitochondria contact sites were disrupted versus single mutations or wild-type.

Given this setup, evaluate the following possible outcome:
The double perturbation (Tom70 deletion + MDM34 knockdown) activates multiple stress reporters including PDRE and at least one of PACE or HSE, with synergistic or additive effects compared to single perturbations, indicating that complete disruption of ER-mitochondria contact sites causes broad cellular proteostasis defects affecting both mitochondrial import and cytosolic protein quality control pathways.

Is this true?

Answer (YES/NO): NO